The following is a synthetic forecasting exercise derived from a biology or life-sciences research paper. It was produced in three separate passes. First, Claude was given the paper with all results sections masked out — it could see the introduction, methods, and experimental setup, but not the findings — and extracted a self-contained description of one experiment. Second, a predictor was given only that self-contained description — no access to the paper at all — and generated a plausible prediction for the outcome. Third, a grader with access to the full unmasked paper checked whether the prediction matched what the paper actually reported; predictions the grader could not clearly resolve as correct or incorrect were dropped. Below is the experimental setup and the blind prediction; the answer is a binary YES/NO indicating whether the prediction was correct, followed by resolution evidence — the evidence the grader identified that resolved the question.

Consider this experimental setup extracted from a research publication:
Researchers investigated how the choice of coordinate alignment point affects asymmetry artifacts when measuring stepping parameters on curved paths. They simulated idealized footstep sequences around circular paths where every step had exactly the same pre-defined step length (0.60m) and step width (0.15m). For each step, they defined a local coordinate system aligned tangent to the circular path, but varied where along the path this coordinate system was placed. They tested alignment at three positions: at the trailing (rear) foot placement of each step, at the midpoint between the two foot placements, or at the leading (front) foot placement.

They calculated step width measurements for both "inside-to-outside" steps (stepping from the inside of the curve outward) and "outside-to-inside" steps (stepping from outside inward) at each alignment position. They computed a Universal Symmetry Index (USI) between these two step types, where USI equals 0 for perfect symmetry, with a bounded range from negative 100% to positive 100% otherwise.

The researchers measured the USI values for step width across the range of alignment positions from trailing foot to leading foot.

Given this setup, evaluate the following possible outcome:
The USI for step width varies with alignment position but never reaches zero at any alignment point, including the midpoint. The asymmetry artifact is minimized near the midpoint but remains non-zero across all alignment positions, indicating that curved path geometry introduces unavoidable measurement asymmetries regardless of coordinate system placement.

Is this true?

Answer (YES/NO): NO